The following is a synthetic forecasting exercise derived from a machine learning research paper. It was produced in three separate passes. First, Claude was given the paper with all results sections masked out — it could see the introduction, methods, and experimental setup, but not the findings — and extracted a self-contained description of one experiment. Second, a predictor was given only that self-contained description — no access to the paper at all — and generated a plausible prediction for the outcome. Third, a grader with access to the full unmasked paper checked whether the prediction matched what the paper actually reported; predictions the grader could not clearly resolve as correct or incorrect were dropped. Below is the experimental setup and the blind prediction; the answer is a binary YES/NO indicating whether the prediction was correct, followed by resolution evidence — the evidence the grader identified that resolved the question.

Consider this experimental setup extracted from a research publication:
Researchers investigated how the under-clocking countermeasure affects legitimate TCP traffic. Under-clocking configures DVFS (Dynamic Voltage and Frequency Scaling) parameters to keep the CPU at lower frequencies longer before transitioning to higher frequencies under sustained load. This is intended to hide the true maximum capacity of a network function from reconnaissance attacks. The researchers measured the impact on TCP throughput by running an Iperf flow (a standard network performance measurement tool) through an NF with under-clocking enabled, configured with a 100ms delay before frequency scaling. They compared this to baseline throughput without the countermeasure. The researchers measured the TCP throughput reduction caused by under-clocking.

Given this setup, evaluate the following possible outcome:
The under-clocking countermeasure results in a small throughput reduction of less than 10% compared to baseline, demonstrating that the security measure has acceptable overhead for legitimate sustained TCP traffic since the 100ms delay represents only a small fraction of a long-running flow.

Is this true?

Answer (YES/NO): YES